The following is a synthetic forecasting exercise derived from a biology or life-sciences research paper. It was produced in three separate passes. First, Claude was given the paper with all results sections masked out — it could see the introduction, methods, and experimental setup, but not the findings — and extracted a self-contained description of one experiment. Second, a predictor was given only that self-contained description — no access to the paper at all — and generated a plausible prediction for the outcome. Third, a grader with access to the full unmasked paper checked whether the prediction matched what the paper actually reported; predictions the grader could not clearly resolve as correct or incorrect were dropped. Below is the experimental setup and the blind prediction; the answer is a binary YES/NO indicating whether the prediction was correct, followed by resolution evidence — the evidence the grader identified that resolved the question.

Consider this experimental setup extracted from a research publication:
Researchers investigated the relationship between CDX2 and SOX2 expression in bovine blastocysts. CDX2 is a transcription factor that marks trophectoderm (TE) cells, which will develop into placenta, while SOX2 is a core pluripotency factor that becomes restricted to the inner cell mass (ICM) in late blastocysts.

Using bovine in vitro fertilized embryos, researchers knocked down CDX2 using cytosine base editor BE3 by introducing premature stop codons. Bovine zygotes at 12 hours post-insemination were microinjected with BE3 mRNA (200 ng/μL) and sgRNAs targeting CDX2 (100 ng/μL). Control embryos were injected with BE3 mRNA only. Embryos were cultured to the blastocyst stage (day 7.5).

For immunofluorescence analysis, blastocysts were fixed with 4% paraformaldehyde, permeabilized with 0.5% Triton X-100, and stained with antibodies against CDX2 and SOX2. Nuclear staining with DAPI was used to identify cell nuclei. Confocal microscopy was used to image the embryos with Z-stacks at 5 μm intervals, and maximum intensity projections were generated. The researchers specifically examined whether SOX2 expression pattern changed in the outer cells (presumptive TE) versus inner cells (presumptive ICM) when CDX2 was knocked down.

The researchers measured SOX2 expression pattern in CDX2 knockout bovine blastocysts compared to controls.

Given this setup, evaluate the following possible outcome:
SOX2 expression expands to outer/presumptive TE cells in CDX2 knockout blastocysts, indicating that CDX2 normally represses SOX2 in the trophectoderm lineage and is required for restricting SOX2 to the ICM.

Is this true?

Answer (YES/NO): YES